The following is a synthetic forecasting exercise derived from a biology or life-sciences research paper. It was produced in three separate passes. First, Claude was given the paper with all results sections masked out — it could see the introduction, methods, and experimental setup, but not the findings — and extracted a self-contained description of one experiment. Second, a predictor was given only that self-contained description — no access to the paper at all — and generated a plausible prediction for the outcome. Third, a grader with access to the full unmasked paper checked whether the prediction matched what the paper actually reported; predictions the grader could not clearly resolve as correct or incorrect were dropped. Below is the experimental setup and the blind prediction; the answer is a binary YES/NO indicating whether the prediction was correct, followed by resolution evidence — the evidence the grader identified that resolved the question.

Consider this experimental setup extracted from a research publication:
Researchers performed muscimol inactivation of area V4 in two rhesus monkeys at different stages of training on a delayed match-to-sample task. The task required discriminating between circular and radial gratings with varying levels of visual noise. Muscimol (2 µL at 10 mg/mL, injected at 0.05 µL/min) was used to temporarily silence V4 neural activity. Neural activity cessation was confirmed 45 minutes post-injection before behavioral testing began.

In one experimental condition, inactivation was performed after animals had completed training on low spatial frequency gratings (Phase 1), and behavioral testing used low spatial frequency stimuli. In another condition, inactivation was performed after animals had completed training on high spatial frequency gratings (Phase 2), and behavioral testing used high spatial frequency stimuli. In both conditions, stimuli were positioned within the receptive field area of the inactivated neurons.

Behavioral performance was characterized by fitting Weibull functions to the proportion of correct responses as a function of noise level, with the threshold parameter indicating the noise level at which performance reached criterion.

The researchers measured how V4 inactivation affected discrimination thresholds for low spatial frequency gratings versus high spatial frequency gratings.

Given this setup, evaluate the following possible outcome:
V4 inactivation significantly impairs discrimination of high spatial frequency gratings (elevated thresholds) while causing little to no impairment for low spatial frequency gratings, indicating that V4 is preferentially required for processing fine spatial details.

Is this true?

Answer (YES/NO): NO